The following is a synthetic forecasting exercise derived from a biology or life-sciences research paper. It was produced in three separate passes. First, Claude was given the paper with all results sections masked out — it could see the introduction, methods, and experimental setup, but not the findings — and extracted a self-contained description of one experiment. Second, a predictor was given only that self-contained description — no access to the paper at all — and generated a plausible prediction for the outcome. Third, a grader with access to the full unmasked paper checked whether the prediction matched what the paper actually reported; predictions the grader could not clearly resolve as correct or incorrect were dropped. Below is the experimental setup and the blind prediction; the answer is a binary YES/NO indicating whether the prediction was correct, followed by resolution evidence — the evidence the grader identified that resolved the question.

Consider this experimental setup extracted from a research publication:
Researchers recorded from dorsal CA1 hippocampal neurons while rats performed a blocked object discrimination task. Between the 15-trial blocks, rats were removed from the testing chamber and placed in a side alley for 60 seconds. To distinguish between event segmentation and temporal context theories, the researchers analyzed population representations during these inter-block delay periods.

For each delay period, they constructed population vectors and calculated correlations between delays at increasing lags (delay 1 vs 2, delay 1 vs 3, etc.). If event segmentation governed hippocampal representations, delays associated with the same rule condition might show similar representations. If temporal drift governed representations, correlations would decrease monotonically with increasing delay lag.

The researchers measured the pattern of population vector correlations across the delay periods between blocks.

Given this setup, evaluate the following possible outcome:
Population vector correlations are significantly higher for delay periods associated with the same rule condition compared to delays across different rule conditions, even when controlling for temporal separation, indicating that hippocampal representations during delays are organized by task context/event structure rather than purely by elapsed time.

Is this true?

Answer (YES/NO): NO